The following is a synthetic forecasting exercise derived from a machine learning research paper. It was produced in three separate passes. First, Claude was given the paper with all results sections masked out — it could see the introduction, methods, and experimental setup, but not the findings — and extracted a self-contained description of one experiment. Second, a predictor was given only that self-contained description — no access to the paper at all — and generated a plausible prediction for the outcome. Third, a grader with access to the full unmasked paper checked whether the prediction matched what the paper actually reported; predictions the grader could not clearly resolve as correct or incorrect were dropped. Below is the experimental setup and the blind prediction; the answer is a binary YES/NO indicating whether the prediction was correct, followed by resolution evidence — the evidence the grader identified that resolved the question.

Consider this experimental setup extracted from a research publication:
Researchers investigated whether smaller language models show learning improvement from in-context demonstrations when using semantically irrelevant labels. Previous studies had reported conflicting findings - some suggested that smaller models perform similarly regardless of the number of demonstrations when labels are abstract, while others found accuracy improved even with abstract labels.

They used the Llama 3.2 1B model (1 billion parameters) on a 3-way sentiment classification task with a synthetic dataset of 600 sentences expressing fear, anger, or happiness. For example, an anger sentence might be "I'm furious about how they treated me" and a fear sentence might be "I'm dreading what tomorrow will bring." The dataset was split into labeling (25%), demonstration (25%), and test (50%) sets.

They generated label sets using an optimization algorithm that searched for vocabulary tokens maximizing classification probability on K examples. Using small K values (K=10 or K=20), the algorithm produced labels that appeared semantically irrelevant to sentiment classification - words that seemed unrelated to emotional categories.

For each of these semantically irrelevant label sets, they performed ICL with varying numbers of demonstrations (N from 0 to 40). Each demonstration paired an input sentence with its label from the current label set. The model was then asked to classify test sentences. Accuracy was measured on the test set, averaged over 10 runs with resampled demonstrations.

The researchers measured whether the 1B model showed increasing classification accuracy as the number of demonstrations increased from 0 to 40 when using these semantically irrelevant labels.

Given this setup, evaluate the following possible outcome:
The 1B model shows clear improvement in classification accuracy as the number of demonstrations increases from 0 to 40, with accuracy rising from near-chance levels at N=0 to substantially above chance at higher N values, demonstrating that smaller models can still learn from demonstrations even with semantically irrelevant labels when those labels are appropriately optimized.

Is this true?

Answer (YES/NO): NO